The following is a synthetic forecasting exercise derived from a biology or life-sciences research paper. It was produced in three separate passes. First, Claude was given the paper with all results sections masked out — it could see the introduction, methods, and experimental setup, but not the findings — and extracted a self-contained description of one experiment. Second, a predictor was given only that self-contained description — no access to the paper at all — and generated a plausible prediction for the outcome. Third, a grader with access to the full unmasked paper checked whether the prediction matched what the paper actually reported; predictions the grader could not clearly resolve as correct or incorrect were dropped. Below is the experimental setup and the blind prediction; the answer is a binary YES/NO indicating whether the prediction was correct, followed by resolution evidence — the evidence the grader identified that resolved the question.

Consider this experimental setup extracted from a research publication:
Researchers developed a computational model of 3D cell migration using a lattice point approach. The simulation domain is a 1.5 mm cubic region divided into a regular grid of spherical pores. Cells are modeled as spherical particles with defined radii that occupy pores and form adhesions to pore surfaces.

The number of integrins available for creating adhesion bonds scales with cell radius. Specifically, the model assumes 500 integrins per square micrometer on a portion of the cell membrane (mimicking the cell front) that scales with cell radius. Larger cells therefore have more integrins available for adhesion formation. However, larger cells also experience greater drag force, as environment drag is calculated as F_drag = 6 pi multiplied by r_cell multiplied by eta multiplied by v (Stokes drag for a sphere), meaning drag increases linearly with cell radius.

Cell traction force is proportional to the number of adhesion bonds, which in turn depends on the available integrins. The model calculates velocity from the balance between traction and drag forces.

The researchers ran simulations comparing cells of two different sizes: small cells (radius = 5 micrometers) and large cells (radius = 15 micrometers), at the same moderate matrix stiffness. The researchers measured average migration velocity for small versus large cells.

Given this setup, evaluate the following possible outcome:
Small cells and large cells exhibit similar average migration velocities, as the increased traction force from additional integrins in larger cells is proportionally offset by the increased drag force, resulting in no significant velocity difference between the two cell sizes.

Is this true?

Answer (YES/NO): NO